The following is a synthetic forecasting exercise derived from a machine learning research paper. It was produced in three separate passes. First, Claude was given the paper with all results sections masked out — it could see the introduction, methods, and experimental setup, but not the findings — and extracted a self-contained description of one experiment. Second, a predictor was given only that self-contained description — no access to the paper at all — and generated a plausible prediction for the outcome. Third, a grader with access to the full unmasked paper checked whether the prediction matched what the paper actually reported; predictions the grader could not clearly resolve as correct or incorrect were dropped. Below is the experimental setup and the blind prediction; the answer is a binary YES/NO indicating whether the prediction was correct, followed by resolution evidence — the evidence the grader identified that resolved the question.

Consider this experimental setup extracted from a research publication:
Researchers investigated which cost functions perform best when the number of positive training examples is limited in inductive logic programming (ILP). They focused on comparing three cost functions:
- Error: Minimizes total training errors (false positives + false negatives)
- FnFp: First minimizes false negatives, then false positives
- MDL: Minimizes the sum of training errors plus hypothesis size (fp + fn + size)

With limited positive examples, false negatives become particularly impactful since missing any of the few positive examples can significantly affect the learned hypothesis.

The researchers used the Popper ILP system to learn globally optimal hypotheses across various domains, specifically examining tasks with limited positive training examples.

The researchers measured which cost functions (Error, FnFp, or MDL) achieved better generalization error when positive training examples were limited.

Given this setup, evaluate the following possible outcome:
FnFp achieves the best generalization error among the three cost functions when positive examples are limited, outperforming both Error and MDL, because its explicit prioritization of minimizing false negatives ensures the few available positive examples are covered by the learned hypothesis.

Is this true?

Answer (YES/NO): YES